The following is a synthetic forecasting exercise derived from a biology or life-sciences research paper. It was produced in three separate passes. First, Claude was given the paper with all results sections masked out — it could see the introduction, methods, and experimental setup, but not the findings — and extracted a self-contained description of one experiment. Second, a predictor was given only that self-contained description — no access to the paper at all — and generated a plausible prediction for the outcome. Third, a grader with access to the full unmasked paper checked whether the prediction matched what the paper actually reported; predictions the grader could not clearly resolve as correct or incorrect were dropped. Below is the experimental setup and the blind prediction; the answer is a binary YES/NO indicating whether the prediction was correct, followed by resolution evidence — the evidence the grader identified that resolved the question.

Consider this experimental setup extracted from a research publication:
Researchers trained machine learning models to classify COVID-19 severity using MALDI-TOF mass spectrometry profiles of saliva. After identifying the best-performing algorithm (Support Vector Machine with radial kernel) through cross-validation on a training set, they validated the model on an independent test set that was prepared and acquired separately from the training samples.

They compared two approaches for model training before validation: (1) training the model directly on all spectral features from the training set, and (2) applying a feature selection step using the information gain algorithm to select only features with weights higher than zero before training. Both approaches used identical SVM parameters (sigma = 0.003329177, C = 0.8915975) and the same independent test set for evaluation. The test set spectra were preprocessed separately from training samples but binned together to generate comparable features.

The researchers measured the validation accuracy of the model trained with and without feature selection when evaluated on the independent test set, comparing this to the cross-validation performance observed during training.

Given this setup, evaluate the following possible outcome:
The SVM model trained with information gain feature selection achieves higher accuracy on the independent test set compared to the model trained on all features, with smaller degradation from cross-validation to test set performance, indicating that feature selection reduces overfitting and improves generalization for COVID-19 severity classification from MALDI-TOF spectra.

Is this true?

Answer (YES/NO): NO